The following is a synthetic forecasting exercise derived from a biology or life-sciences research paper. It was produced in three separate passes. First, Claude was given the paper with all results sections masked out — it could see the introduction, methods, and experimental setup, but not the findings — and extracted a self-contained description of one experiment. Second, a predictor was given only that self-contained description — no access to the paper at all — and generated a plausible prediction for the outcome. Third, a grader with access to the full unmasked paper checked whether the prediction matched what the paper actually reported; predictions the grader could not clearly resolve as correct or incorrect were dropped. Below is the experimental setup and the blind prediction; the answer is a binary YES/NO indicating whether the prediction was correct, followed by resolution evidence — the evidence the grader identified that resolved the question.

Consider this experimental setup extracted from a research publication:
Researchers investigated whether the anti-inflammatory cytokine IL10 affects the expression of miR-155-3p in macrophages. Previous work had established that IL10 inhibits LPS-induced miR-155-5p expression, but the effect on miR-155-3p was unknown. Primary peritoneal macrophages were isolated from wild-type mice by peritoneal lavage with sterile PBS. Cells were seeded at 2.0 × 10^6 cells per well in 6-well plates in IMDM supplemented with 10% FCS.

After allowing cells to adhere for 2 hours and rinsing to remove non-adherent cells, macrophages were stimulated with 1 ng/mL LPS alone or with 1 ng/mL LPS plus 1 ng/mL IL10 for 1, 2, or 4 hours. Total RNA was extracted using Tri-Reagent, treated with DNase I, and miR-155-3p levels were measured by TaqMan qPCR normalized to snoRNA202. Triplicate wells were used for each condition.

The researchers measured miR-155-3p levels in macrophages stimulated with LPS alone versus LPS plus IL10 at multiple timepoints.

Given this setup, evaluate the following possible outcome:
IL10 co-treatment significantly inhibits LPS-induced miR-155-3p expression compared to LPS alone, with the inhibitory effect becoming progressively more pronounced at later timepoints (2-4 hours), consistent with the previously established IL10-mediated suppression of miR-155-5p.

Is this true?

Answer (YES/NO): NO